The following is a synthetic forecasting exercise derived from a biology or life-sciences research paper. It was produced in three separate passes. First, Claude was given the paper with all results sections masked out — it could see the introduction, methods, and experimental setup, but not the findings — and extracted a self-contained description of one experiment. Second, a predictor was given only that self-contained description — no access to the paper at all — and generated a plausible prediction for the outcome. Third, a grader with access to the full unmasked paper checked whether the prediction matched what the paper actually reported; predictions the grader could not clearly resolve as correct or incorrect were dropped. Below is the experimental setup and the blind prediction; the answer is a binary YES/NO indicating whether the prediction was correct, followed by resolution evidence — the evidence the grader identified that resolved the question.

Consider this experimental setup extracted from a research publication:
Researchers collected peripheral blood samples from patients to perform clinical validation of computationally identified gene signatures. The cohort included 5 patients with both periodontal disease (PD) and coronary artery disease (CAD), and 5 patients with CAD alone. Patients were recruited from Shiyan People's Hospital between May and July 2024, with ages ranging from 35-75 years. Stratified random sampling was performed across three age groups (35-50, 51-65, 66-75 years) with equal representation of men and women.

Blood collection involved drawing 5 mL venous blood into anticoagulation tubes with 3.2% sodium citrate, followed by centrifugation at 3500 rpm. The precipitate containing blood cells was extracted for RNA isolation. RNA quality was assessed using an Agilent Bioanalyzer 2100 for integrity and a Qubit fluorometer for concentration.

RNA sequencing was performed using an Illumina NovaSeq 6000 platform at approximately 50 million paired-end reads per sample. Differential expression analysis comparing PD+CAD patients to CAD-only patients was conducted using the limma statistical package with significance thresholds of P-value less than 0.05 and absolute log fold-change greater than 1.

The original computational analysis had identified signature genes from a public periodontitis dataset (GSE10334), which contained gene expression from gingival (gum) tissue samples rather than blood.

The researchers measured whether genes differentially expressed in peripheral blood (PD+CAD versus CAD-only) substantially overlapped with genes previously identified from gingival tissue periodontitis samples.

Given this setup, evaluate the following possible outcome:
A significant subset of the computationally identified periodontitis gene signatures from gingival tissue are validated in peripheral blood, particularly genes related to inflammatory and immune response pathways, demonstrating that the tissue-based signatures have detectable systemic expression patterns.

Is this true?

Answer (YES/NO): YES